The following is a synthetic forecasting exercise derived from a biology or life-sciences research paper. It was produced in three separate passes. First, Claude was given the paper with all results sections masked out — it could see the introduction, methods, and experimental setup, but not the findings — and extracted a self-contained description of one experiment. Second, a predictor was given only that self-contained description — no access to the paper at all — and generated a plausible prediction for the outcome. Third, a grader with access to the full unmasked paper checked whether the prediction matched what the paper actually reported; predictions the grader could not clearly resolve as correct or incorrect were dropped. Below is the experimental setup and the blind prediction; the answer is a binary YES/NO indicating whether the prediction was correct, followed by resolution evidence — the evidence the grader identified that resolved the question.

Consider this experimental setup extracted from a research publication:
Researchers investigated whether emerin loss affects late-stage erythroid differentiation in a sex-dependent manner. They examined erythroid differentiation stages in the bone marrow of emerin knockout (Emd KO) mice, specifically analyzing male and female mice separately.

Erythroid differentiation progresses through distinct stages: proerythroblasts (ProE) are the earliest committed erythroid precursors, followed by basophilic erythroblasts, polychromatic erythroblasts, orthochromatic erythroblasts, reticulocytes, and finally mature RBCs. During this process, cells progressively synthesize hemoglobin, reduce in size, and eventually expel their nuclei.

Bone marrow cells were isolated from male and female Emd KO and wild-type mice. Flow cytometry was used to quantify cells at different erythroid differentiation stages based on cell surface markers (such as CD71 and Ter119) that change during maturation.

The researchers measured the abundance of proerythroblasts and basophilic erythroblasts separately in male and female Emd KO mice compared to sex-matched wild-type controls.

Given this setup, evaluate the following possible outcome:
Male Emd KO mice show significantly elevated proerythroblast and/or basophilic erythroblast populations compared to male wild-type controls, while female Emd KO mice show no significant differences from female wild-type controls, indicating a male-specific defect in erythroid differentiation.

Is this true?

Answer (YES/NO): NO